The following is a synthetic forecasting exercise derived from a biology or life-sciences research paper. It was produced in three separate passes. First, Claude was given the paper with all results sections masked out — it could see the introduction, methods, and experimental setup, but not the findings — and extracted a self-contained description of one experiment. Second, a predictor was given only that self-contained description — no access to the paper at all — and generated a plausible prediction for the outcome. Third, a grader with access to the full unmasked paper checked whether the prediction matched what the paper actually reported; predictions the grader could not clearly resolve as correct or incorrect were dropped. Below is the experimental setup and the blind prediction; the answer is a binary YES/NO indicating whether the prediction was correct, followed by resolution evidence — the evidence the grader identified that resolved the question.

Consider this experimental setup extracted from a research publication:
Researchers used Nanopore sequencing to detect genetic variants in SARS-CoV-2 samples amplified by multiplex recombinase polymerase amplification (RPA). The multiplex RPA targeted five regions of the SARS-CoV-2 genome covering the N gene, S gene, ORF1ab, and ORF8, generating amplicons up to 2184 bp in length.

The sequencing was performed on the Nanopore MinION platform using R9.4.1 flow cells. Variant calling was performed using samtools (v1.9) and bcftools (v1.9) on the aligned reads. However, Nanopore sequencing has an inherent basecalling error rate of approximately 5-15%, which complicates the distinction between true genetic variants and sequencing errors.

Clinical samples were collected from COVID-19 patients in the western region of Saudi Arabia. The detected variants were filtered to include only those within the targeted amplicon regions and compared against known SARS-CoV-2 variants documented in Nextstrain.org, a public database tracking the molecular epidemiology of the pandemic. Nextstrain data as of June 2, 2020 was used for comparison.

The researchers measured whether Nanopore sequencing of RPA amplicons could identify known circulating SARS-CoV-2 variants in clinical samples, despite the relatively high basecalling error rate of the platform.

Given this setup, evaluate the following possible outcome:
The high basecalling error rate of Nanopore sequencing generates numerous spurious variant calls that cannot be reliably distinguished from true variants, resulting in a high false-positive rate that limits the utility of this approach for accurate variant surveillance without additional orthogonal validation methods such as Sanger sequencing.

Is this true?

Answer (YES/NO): NO